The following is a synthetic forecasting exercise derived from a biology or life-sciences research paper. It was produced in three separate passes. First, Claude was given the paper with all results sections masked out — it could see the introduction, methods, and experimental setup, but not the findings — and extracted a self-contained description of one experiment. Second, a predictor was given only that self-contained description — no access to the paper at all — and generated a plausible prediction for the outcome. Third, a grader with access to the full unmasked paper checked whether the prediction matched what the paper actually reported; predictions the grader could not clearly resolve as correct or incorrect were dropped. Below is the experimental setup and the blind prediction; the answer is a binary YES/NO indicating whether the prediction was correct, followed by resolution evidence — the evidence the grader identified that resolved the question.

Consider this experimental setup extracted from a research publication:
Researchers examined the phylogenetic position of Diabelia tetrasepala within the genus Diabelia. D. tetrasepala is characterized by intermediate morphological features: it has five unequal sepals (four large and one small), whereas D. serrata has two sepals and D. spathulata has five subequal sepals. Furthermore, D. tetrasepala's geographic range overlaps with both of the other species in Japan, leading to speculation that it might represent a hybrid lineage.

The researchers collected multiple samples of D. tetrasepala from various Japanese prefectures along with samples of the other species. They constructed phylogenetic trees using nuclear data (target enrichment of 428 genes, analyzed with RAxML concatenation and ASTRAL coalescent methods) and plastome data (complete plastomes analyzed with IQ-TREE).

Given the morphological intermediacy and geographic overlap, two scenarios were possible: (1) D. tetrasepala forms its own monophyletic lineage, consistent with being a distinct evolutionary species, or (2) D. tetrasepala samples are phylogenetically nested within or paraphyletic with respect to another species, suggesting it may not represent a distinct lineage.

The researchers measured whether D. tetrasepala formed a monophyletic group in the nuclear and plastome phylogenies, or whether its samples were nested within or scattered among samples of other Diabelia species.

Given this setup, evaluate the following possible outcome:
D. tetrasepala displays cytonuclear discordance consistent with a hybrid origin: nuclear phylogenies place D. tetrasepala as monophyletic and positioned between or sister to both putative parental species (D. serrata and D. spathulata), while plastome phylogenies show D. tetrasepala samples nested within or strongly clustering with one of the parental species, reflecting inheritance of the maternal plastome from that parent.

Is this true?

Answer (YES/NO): YES